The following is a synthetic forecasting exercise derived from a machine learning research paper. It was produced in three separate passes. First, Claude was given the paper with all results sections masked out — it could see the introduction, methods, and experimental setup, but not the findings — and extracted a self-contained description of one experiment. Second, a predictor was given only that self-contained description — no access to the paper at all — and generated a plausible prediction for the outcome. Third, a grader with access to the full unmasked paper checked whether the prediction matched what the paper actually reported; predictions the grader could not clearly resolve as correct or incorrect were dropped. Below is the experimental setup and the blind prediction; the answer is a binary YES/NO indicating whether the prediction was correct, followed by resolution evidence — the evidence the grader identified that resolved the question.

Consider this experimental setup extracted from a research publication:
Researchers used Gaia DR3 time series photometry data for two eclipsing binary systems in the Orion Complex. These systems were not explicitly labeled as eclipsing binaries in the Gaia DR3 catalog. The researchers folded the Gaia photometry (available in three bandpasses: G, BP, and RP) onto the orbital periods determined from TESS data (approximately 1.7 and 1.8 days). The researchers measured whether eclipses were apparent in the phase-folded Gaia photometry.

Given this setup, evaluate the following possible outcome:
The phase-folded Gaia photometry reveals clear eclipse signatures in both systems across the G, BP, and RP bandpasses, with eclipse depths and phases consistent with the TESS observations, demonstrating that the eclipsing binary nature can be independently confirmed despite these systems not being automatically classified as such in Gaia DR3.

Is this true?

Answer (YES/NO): YES